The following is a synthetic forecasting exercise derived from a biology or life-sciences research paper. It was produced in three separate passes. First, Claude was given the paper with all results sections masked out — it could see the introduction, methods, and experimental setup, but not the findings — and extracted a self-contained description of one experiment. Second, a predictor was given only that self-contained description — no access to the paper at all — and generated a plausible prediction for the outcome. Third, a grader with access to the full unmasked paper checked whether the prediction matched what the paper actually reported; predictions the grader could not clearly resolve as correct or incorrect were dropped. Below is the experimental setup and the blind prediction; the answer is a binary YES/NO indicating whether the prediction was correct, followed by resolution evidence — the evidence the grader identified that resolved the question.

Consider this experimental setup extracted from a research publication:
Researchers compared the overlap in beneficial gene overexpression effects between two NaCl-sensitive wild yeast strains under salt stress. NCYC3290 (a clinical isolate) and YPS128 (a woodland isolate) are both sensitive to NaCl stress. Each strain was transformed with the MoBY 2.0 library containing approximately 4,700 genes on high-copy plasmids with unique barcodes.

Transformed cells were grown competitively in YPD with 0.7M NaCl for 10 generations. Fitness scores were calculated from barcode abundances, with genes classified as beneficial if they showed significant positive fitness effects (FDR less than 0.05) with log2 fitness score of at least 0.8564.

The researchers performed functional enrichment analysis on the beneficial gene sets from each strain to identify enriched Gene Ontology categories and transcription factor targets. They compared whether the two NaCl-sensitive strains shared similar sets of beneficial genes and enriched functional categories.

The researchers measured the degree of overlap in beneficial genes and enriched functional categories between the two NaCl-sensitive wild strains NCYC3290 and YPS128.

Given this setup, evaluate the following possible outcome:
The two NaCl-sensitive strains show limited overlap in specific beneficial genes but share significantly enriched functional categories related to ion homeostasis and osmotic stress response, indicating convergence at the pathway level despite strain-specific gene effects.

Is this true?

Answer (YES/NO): NO